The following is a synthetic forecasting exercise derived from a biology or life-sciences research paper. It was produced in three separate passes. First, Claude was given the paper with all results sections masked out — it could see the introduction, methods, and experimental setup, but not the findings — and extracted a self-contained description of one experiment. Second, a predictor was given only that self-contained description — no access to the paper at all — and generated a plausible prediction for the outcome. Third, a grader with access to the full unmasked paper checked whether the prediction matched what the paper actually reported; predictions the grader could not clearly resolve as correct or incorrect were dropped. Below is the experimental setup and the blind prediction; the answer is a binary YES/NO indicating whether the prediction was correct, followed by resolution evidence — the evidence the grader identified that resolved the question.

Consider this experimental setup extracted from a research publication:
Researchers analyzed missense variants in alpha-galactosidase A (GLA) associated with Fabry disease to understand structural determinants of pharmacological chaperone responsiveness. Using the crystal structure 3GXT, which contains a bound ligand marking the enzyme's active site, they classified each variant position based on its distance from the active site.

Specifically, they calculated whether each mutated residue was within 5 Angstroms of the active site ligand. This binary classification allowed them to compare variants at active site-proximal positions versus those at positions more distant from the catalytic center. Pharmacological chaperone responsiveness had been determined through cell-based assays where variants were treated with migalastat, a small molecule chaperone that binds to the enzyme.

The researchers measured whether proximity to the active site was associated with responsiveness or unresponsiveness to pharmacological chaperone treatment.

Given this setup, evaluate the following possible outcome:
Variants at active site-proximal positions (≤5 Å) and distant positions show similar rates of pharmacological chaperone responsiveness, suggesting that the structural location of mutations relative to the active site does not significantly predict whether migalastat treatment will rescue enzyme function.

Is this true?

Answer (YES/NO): NO